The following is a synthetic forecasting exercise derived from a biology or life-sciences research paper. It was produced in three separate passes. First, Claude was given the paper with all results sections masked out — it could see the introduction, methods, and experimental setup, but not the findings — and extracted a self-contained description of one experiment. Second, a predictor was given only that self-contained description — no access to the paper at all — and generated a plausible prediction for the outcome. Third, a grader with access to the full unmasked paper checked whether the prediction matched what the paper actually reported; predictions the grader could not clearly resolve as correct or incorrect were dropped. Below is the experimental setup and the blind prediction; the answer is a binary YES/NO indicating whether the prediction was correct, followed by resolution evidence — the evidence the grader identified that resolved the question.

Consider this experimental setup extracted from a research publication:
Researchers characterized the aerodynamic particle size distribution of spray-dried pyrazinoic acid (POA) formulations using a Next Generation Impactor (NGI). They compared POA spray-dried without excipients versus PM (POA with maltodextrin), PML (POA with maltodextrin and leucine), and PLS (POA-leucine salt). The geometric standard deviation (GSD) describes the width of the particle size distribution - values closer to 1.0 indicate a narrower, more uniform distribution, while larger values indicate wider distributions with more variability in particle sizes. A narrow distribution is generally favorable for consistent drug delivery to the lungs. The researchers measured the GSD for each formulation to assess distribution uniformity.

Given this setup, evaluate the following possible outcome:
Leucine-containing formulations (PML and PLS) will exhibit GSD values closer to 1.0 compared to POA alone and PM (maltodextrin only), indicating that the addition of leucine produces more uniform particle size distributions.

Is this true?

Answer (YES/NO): YES